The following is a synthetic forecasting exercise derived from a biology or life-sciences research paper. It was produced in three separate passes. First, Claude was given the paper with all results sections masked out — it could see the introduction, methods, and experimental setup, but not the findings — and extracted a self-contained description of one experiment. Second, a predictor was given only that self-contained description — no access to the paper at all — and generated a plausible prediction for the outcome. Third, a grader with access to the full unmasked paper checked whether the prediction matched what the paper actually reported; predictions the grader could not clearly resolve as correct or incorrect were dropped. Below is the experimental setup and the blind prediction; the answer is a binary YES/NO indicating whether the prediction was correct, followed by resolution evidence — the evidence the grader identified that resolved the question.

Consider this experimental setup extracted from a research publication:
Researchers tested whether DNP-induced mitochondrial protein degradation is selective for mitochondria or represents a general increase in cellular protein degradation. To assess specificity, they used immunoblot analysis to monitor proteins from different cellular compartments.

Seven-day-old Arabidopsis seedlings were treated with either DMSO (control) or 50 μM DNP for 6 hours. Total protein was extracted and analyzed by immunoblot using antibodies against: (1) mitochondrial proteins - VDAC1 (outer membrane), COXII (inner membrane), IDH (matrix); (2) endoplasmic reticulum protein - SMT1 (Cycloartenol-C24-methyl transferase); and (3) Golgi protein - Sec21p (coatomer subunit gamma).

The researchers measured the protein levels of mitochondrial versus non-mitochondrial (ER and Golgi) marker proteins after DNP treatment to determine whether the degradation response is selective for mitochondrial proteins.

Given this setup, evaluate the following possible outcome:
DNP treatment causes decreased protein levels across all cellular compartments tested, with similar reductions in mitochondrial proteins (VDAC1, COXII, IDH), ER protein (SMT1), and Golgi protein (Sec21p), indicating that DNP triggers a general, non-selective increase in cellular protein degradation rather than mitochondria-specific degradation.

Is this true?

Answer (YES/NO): NO